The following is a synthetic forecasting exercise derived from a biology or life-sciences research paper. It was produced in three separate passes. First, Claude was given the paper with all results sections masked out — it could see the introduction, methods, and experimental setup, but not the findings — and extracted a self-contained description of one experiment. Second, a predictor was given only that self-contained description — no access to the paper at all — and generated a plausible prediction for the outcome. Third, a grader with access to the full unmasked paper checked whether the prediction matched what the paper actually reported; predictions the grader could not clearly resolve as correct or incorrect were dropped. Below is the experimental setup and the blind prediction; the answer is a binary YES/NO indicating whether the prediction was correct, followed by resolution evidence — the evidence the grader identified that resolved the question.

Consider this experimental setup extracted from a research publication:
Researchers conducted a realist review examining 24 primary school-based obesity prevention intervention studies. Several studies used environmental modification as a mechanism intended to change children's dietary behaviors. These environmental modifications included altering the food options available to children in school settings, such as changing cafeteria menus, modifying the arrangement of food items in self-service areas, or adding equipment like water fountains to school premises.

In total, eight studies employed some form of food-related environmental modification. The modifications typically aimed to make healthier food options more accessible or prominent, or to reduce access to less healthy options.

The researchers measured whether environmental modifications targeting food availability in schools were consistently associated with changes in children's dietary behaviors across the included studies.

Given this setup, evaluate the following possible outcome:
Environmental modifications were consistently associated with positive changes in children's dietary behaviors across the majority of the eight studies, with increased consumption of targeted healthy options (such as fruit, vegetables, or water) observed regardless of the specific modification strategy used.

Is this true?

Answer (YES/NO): NO